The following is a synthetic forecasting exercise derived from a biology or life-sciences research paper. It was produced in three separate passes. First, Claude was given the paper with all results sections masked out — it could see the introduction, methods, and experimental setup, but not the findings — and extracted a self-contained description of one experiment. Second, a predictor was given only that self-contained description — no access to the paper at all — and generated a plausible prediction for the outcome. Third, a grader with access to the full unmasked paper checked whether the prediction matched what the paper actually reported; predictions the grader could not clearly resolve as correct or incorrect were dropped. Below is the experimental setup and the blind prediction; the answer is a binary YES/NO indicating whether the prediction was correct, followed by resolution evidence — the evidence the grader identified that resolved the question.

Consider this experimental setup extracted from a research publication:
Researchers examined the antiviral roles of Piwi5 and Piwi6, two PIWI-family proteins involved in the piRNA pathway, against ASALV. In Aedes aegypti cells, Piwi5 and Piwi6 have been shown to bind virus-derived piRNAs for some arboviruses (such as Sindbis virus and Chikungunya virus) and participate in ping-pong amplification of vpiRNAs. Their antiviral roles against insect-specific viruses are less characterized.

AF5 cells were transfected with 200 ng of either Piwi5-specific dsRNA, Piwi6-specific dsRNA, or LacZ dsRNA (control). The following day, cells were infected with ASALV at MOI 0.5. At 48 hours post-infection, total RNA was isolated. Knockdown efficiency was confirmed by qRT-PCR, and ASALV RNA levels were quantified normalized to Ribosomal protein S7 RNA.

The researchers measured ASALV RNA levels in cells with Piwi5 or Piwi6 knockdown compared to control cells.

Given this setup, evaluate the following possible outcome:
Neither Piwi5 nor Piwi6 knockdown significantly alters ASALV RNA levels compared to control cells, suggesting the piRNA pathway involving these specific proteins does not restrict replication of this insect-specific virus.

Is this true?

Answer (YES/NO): YES